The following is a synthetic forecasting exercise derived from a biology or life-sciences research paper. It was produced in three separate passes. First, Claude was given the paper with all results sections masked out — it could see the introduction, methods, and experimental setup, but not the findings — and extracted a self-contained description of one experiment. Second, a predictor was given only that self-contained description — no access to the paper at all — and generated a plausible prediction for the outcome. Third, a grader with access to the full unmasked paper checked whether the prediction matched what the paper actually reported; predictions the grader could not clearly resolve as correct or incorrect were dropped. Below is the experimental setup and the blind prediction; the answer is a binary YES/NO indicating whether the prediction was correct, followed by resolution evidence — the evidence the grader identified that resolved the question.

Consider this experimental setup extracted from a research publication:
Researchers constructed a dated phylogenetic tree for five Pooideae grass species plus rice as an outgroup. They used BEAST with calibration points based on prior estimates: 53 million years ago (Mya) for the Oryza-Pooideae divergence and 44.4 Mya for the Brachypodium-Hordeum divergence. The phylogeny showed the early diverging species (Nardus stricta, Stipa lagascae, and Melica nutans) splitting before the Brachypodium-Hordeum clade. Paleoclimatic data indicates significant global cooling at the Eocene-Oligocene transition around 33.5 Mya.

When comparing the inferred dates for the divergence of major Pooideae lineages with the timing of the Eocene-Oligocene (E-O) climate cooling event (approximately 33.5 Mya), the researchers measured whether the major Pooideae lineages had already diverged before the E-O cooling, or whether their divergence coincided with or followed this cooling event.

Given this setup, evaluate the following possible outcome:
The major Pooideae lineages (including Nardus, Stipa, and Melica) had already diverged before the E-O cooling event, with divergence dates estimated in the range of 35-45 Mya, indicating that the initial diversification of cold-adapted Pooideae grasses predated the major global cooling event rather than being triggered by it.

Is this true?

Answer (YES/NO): NO